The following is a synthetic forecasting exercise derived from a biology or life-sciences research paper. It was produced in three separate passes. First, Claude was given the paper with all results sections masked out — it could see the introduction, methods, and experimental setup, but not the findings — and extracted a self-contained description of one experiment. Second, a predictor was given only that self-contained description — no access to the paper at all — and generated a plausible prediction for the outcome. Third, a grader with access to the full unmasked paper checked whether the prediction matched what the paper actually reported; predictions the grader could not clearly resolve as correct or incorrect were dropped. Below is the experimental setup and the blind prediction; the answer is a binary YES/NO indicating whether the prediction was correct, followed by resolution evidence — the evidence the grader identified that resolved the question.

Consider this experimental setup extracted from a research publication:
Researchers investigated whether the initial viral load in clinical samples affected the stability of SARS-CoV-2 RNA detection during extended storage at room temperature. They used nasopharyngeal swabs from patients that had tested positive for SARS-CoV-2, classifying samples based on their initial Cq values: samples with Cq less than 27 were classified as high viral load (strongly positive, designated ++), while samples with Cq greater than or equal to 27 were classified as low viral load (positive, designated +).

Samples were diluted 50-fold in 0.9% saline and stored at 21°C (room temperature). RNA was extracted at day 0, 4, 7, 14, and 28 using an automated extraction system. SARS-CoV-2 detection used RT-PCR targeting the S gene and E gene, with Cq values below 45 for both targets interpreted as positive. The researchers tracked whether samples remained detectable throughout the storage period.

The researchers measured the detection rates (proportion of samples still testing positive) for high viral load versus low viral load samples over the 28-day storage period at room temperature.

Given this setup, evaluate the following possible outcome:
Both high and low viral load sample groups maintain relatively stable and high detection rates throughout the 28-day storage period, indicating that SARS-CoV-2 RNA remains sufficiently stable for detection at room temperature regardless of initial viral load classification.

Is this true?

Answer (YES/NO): YES